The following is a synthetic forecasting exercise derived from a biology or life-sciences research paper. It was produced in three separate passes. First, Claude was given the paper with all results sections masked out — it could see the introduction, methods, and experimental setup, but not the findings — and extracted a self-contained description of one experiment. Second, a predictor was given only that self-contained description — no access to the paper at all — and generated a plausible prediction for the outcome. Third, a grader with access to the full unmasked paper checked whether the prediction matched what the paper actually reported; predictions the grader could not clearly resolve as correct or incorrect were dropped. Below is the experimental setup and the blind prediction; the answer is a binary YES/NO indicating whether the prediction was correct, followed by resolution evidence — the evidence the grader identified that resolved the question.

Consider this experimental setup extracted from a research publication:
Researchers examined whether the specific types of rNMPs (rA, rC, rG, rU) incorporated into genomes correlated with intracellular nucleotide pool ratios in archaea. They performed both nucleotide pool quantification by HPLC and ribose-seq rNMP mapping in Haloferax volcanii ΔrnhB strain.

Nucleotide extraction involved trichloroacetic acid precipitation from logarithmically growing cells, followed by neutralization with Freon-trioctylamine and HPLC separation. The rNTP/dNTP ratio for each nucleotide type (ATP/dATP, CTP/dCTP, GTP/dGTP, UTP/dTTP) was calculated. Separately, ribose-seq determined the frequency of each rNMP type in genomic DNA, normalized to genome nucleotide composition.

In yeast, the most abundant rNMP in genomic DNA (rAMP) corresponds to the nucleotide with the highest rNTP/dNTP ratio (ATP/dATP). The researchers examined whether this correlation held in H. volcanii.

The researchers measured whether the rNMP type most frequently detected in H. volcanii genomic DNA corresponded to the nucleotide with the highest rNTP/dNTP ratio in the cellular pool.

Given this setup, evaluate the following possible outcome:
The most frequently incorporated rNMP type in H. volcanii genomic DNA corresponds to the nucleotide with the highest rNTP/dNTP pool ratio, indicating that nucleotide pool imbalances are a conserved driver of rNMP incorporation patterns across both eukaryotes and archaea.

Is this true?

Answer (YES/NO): NO